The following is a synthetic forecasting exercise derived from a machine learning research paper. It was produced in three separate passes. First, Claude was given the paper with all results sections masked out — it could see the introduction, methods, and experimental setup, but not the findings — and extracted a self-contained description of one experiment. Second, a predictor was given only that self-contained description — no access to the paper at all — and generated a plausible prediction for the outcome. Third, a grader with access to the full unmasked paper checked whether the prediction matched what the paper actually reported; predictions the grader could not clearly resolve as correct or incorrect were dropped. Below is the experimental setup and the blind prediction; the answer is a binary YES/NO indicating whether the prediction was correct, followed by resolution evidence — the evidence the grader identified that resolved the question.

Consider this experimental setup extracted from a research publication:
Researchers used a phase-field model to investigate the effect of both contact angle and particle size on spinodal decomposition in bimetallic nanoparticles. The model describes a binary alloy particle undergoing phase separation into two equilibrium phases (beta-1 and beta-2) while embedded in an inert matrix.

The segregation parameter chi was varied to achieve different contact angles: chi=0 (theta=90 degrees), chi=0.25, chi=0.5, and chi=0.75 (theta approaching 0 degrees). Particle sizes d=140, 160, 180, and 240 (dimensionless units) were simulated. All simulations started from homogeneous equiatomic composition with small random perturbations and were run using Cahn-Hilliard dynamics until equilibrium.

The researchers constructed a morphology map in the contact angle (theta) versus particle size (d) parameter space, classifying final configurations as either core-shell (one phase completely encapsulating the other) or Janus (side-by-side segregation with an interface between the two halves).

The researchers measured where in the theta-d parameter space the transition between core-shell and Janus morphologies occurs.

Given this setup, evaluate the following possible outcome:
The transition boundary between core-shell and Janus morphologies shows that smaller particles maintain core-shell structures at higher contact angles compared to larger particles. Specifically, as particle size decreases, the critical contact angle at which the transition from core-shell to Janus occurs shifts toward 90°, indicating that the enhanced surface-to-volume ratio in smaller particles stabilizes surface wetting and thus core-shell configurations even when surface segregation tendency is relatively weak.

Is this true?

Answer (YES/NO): NO